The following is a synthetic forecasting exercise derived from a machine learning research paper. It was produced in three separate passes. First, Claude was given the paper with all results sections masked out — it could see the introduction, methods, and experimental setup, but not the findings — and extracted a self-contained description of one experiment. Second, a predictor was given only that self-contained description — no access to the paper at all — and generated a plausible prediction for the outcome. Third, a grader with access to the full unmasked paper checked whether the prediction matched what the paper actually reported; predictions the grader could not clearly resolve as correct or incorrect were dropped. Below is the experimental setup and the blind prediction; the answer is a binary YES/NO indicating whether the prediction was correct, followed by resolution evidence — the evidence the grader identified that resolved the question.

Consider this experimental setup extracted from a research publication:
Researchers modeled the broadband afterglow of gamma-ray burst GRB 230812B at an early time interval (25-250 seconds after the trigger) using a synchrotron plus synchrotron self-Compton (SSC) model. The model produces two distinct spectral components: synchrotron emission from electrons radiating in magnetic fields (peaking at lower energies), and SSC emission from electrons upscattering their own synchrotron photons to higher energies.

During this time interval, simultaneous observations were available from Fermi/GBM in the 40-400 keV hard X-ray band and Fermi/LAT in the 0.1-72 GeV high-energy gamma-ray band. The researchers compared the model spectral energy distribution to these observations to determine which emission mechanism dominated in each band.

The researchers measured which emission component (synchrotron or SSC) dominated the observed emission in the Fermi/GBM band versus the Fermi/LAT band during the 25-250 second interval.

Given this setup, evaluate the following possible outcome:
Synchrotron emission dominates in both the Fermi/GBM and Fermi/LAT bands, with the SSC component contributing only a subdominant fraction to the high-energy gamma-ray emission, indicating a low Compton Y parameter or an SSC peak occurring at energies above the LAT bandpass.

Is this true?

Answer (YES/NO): NO